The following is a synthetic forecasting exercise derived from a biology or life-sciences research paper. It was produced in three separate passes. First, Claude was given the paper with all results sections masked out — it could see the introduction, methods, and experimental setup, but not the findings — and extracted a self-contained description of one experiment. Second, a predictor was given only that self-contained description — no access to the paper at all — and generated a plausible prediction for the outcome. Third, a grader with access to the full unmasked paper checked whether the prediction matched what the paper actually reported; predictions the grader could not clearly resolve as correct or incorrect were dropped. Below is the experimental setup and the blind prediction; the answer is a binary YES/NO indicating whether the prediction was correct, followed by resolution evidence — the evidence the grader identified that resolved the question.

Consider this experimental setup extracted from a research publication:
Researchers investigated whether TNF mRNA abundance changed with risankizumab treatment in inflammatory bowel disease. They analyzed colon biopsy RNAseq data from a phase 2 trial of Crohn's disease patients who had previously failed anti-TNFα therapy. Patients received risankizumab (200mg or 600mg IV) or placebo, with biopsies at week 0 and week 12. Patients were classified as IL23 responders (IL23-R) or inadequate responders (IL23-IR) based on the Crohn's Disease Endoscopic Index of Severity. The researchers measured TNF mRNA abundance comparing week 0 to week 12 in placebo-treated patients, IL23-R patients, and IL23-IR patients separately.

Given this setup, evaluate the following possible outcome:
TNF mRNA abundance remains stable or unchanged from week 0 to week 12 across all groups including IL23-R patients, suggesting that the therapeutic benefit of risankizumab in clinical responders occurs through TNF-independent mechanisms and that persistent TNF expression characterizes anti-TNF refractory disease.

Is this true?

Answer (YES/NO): NO